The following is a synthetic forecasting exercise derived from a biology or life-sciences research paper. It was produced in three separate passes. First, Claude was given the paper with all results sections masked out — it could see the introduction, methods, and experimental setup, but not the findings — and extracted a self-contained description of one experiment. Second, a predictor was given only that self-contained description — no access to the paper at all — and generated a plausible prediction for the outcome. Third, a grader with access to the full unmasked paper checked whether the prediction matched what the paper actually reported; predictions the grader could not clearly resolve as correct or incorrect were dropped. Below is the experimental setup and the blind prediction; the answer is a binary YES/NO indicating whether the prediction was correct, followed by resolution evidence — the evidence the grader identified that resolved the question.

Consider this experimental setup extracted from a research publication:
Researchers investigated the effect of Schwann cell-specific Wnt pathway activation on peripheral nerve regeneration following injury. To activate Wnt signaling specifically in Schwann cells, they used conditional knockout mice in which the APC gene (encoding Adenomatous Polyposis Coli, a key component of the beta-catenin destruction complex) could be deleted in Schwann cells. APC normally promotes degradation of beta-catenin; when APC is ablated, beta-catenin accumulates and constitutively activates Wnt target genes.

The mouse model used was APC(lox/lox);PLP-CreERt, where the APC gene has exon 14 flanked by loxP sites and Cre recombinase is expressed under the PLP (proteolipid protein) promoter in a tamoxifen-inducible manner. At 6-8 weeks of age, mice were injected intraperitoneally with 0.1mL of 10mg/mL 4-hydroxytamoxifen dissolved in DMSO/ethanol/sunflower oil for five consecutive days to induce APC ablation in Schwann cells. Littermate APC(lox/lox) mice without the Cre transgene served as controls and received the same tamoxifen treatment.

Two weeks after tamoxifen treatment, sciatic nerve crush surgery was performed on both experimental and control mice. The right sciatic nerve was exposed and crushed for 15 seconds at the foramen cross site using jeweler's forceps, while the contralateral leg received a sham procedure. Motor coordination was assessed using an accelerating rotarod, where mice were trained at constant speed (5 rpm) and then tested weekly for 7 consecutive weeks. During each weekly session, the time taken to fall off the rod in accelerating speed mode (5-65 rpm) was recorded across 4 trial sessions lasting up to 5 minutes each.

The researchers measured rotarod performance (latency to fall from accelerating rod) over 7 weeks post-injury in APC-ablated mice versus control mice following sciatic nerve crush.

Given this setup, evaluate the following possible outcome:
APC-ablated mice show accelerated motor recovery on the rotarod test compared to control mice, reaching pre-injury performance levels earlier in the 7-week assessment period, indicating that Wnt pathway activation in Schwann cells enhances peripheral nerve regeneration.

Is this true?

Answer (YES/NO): NO